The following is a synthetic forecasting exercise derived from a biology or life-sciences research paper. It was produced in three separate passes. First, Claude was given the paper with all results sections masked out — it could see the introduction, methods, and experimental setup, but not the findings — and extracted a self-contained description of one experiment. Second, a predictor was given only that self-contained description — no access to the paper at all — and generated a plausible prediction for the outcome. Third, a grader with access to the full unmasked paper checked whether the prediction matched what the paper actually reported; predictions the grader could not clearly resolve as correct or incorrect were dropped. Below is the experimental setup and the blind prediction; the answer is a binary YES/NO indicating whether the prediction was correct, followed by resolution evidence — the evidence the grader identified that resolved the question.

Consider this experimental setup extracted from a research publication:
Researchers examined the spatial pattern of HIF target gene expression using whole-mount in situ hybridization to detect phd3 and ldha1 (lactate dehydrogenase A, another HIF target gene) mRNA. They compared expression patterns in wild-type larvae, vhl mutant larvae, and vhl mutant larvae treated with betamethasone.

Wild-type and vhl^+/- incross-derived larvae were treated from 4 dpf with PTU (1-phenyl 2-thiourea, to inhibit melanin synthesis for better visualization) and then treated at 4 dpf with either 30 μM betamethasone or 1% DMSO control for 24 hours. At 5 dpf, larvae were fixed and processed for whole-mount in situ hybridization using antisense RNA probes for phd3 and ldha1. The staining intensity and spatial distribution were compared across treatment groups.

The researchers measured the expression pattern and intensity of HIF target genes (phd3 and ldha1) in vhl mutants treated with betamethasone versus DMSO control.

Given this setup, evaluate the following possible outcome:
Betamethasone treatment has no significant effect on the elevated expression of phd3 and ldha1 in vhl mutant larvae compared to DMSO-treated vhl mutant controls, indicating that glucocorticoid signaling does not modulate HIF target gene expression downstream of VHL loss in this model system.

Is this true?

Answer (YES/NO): NO